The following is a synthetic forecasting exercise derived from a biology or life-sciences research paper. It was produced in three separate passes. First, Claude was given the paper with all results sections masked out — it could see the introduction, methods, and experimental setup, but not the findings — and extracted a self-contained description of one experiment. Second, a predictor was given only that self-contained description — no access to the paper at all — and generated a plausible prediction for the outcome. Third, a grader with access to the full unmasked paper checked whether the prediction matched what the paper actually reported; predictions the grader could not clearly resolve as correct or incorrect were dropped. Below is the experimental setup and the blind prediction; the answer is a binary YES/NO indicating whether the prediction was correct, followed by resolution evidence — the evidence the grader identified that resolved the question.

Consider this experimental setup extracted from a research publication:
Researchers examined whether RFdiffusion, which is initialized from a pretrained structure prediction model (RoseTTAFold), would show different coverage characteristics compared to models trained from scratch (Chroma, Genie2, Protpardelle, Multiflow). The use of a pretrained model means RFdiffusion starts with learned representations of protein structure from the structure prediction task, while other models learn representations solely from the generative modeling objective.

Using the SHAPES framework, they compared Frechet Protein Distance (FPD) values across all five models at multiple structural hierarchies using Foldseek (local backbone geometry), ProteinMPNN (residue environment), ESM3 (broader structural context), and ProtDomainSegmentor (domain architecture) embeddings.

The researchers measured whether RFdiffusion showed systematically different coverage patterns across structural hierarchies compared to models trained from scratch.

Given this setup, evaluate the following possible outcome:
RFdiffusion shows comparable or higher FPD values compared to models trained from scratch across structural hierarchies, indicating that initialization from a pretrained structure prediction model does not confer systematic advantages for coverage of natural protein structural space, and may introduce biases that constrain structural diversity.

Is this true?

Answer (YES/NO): YES